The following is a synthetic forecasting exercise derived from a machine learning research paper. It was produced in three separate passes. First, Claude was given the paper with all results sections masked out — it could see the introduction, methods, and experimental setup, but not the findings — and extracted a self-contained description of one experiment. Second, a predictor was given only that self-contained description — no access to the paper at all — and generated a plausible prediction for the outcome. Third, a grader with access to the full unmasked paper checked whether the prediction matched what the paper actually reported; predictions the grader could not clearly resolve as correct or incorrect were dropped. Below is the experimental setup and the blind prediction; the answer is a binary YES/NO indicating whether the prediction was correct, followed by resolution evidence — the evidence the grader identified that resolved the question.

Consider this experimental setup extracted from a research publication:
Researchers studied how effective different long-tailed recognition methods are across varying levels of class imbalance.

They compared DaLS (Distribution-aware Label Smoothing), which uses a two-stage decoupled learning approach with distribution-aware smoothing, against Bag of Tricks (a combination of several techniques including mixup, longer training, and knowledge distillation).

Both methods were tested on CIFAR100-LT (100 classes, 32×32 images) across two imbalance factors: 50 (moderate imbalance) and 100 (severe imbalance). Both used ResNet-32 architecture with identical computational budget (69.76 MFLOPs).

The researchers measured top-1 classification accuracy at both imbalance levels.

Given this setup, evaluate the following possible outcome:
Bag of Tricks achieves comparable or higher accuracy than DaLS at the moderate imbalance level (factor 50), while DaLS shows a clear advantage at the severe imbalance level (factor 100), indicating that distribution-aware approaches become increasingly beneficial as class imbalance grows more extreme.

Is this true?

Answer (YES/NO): NO